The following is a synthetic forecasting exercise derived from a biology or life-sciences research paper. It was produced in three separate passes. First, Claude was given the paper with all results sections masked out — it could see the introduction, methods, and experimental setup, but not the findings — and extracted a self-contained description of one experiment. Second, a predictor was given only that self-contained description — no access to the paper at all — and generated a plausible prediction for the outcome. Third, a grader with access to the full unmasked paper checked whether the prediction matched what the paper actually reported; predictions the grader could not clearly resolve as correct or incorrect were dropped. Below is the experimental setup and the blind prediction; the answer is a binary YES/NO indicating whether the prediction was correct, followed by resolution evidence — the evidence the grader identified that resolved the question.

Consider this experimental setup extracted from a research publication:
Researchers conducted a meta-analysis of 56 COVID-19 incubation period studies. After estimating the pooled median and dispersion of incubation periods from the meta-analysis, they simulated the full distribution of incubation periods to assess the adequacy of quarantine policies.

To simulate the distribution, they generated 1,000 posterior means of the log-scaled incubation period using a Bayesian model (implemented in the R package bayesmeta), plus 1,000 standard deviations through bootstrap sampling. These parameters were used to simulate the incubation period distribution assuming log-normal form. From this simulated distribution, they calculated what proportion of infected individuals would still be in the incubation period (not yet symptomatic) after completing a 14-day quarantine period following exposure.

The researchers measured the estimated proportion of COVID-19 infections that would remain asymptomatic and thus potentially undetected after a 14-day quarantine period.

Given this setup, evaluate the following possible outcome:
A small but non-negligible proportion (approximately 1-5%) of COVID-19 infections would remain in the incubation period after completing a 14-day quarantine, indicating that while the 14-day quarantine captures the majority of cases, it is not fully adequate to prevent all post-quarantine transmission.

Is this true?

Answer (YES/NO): NO